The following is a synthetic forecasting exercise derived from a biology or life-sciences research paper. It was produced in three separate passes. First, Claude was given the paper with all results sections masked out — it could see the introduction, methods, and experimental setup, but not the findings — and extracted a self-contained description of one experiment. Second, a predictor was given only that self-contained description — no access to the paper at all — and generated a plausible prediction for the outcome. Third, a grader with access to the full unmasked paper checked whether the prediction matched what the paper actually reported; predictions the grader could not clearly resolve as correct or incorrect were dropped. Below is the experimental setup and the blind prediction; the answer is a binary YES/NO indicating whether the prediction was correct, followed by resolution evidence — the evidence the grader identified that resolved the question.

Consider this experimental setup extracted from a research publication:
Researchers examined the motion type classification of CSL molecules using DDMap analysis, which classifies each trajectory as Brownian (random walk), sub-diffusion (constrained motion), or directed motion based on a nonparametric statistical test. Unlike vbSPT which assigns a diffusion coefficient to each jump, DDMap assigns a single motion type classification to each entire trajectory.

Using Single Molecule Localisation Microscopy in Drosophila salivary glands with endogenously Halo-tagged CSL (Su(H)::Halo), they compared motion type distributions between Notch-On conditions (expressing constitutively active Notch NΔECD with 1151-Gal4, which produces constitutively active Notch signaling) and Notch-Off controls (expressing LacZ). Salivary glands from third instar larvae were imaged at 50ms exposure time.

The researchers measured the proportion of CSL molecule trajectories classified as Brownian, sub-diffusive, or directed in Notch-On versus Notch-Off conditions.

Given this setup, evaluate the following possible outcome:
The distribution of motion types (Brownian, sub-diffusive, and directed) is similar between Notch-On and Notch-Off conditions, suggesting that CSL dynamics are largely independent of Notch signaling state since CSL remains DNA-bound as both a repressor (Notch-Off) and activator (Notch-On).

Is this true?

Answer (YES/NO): NO